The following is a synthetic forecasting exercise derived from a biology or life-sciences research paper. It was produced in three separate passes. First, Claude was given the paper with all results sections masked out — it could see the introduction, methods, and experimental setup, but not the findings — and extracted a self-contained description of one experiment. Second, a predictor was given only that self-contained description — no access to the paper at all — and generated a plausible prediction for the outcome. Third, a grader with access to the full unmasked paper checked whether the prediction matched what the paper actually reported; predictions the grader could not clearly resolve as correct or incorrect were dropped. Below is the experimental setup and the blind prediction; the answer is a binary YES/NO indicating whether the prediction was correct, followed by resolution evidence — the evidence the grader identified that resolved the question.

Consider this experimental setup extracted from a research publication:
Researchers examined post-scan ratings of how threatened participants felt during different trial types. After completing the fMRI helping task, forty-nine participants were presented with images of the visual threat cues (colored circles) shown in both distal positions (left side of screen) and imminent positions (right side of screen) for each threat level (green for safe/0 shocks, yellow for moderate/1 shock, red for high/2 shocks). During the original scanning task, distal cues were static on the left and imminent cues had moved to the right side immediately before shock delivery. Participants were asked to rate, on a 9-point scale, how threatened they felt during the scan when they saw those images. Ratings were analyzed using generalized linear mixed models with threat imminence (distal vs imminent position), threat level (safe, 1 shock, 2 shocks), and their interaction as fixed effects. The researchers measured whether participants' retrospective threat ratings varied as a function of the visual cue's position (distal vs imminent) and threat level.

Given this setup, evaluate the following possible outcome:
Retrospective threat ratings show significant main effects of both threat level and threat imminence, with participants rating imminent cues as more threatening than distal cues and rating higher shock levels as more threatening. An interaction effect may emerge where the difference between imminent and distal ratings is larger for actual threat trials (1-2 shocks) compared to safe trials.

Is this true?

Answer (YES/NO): NO